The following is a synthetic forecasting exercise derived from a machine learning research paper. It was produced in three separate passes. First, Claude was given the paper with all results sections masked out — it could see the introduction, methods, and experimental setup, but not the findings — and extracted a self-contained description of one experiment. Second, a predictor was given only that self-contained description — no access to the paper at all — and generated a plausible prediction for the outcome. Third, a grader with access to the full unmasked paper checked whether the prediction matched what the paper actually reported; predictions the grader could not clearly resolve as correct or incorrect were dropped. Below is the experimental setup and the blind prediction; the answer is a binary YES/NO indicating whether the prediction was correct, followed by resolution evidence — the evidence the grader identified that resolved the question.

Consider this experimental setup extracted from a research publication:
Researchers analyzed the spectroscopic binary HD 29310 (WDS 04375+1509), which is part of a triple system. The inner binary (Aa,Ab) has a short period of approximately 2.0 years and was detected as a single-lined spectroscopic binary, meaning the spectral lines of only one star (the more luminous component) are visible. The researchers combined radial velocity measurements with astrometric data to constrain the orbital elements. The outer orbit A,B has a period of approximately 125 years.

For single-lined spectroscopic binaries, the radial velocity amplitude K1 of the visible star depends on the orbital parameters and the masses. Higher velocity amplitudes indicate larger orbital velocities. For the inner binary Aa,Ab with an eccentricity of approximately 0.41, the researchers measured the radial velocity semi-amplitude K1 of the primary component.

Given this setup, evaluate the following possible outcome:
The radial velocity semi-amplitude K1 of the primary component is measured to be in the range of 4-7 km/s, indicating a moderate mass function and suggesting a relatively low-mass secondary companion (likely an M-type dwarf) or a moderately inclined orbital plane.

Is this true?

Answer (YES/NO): NO